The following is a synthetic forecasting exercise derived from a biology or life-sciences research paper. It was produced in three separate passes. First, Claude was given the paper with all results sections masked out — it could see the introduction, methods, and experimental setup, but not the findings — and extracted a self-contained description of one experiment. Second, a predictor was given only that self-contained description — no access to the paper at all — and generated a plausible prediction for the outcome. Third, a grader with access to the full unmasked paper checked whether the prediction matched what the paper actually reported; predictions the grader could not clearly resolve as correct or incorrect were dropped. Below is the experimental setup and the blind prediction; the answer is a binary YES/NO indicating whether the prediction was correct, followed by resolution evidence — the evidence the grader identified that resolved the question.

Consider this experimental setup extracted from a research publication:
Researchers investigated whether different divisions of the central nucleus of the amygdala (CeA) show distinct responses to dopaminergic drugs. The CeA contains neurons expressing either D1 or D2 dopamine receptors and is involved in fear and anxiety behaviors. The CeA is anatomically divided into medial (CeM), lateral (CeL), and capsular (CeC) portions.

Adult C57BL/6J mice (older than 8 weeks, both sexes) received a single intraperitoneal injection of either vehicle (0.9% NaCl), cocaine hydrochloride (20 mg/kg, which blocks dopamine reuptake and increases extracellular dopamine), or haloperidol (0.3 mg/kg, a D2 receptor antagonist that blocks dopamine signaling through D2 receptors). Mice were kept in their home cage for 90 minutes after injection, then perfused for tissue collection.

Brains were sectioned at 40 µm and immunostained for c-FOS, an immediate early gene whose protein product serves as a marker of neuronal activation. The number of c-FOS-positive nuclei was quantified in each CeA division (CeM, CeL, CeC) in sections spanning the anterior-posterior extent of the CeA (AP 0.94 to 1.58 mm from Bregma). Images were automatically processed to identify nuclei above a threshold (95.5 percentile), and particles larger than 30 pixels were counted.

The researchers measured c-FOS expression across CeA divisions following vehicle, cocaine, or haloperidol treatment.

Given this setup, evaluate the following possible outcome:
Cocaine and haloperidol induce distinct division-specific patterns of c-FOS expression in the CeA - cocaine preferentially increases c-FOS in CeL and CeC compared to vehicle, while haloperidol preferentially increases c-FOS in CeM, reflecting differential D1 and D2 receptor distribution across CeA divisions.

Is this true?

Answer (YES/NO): NO